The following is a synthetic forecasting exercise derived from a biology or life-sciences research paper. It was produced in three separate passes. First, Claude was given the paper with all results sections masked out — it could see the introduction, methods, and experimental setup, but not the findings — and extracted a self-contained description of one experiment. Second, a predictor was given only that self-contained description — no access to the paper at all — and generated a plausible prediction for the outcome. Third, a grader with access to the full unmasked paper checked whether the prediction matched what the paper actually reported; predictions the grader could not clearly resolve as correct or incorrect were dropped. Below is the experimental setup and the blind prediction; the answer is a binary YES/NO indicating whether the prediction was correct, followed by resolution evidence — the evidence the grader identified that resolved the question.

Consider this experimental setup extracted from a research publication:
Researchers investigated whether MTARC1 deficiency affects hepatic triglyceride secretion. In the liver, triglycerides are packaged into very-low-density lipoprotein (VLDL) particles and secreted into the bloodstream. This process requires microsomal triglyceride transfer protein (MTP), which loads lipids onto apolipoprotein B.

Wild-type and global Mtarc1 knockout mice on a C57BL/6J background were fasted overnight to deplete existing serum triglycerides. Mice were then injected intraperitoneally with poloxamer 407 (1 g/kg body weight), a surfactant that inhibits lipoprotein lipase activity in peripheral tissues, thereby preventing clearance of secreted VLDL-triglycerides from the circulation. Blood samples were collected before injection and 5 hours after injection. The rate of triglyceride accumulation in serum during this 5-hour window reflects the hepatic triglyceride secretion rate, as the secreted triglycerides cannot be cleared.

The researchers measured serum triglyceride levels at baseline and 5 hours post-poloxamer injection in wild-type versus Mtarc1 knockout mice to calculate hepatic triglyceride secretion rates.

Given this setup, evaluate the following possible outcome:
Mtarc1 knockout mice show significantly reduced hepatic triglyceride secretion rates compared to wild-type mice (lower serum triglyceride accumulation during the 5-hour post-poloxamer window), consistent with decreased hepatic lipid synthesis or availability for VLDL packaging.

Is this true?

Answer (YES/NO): NO